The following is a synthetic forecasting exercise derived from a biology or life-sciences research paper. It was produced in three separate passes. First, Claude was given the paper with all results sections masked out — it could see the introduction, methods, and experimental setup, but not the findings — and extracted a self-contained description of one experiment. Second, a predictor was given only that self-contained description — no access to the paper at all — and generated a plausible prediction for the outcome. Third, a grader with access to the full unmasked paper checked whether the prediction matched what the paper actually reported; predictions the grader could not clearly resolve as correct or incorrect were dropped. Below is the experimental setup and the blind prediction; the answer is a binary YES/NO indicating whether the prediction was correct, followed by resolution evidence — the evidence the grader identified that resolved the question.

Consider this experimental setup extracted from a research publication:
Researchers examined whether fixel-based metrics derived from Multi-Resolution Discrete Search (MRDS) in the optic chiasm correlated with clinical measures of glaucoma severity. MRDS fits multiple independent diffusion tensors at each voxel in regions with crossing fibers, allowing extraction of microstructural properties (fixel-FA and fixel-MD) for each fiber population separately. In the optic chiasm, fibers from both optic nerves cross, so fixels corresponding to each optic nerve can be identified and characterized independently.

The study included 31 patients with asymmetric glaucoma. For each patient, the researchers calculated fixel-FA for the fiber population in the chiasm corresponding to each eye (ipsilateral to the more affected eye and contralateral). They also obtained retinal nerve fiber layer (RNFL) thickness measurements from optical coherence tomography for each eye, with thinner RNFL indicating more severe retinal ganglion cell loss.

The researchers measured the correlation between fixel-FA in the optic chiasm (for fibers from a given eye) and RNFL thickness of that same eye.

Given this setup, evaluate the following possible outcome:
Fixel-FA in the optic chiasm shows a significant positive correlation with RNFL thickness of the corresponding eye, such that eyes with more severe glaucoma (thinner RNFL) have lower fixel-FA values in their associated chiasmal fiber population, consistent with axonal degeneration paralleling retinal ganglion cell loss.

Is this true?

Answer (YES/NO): NO